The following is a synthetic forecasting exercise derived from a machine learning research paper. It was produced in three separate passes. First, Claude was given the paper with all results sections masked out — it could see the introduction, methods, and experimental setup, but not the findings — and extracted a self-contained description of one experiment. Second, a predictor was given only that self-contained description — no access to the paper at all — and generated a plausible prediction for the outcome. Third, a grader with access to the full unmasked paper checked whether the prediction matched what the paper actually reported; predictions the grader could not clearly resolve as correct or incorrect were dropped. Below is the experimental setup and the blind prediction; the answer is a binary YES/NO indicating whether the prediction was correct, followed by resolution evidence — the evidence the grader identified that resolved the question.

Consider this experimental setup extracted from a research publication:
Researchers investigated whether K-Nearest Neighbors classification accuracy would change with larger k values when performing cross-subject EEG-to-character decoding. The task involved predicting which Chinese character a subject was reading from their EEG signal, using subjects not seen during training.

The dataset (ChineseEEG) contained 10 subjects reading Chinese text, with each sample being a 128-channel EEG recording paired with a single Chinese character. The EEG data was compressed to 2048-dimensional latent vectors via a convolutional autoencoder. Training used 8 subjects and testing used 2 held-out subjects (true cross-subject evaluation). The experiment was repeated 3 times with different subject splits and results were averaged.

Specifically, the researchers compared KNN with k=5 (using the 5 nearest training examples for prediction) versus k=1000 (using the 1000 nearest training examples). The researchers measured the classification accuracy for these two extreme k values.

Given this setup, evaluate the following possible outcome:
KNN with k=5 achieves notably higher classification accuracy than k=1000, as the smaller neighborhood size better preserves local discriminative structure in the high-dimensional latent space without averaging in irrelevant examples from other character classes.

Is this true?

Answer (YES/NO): NO